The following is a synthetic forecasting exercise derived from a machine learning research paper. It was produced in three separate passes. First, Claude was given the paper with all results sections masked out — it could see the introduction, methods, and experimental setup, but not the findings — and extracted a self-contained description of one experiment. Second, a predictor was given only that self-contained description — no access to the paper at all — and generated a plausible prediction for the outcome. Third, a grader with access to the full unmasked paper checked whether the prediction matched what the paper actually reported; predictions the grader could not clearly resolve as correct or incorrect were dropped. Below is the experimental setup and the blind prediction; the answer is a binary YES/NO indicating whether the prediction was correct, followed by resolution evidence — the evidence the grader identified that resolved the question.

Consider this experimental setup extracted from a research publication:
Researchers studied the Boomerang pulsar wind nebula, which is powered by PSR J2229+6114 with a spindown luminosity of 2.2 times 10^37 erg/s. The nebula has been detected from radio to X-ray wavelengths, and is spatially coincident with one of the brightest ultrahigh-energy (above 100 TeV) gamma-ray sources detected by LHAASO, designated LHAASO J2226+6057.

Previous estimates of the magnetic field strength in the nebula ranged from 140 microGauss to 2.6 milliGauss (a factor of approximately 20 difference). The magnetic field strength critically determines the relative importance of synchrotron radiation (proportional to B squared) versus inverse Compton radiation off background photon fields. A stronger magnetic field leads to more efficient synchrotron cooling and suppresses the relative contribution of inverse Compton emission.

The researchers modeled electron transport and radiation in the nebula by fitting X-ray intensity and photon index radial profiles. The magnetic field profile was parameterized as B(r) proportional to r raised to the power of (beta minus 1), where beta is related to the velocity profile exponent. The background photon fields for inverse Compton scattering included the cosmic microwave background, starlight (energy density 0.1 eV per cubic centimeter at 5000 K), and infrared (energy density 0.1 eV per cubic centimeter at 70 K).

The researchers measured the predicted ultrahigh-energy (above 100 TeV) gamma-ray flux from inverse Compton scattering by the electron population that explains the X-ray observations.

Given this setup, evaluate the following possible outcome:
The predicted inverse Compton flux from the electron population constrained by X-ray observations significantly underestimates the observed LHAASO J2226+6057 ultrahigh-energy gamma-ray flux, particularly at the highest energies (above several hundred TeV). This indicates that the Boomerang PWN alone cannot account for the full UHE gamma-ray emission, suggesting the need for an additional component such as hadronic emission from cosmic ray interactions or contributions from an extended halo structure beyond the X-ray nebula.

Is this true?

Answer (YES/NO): YES